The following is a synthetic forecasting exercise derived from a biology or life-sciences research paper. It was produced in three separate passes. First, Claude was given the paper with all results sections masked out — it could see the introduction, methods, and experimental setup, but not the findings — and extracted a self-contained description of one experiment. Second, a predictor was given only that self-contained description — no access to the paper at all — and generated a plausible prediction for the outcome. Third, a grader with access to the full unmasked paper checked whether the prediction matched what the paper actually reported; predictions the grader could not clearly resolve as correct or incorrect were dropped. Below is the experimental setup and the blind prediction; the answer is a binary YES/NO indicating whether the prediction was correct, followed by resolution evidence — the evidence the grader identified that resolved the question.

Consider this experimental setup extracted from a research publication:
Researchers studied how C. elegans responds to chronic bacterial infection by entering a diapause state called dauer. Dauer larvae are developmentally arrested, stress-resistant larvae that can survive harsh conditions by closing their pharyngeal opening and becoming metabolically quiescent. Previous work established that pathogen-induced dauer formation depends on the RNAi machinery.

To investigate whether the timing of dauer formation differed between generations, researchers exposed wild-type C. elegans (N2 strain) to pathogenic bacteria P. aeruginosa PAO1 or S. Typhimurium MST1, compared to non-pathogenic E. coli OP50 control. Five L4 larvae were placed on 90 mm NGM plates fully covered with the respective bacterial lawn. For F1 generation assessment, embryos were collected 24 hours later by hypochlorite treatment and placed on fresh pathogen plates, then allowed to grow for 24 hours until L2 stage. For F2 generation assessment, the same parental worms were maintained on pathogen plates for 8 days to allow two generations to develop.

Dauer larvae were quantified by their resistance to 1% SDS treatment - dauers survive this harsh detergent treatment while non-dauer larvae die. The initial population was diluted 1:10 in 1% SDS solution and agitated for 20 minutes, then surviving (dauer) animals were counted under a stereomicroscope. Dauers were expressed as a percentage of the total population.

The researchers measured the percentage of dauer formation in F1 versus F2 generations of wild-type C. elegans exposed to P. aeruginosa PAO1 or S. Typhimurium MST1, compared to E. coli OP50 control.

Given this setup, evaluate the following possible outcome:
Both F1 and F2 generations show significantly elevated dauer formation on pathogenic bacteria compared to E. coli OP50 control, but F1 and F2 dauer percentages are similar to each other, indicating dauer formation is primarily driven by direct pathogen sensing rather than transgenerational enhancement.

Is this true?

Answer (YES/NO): NO